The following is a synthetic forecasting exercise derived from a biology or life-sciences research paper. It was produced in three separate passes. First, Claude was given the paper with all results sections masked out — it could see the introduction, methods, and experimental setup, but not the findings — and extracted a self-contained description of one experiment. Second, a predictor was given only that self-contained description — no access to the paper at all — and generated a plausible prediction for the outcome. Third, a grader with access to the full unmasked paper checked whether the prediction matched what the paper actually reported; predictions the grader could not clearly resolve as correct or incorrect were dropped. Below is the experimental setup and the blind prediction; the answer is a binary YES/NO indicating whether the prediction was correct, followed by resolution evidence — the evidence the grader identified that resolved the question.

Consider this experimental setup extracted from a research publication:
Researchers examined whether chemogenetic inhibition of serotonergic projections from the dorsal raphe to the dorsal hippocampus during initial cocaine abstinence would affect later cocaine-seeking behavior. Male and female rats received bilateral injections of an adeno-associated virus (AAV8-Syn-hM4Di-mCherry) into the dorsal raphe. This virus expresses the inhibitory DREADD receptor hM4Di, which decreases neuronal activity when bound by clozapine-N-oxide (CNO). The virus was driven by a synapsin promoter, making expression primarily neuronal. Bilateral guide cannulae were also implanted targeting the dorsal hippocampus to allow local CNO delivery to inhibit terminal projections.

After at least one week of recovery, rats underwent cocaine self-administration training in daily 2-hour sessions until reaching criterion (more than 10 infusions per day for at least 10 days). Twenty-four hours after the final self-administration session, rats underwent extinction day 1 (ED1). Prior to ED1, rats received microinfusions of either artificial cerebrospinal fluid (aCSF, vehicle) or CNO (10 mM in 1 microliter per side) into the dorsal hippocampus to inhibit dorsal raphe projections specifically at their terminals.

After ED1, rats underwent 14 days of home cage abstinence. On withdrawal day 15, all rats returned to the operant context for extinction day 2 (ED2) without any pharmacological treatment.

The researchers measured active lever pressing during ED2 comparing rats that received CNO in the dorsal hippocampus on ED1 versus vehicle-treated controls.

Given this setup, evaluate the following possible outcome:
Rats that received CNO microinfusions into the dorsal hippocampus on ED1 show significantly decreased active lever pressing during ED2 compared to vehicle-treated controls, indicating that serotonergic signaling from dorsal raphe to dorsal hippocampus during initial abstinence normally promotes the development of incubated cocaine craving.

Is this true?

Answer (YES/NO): YES